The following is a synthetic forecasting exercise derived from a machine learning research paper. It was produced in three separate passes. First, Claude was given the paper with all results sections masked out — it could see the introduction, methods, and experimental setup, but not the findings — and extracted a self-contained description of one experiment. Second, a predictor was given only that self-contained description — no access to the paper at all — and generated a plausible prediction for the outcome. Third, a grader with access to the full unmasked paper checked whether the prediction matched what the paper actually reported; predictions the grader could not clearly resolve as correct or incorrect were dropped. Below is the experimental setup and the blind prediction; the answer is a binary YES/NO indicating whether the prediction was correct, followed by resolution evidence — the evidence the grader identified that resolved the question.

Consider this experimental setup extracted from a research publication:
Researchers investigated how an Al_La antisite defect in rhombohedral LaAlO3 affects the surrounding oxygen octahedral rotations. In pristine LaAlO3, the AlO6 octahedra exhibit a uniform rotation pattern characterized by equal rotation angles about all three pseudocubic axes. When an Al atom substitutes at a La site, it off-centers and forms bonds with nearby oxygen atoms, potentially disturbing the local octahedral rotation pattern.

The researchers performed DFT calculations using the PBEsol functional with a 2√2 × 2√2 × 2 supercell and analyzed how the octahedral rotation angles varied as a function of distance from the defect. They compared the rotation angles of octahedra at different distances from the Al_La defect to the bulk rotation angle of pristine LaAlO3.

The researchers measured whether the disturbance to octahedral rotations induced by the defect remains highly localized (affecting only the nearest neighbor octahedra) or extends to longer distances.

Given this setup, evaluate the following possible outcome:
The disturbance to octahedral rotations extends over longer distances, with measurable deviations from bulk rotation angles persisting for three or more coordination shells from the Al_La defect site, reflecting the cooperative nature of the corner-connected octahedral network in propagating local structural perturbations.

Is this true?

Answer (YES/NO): YES